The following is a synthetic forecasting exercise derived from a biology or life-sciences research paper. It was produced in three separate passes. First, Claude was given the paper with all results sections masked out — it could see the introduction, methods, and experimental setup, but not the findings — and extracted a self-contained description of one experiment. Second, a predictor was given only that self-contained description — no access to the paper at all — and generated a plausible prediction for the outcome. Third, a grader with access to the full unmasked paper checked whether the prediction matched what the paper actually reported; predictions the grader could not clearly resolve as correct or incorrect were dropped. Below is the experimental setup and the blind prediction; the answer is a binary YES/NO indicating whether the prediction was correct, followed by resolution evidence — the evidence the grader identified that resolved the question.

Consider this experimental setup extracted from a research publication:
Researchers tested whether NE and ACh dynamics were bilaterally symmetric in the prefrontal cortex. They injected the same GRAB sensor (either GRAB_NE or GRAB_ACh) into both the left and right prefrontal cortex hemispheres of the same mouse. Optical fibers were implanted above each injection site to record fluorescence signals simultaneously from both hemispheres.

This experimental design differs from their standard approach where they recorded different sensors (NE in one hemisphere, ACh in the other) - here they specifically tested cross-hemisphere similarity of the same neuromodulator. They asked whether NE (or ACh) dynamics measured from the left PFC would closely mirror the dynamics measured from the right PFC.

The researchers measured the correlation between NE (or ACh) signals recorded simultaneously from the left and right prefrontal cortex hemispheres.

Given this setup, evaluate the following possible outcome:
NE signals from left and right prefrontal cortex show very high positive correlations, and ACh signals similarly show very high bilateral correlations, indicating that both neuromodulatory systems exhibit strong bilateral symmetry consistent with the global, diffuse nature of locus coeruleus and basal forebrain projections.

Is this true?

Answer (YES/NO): YES